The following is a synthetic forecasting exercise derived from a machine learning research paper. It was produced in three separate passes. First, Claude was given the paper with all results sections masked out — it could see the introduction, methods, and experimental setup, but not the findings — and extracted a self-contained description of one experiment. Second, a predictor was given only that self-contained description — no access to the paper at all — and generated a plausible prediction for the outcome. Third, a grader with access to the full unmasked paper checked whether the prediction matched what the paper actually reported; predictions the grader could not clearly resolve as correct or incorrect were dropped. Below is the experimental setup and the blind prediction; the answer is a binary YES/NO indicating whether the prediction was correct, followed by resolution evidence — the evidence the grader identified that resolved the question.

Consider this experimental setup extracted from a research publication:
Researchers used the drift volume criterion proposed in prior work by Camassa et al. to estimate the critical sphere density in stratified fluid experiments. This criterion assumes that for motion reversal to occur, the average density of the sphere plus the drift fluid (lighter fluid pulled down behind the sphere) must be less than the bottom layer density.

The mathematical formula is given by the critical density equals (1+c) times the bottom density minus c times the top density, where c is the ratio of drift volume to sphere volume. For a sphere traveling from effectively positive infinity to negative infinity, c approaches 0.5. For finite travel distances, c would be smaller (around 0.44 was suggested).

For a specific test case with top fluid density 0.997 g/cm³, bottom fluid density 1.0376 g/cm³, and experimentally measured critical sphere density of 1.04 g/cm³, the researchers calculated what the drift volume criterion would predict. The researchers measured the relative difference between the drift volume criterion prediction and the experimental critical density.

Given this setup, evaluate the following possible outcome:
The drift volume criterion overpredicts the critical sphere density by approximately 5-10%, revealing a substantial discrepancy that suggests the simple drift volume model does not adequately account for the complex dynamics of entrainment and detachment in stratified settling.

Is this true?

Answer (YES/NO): NO